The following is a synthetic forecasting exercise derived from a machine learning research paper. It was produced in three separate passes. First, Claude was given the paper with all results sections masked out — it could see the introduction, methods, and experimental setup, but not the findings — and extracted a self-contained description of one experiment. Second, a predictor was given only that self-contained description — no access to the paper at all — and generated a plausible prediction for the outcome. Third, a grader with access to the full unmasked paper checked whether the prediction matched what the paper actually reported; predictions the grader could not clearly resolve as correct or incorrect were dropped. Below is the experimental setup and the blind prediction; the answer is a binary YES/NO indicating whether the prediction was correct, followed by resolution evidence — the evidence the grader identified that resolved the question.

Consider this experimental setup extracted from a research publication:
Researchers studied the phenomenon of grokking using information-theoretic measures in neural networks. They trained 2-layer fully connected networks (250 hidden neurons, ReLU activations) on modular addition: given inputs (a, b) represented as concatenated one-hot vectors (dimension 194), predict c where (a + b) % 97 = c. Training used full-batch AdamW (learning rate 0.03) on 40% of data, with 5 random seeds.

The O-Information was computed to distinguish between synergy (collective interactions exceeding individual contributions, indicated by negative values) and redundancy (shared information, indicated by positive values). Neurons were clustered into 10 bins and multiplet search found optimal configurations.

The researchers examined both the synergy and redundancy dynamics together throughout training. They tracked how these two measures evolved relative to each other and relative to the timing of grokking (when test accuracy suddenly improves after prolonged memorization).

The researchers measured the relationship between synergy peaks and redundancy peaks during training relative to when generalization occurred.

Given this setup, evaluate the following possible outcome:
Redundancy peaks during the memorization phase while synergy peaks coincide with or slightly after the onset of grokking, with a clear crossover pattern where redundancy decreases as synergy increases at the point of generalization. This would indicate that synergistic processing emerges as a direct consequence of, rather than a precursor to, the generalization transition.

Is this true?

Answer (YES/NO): NO